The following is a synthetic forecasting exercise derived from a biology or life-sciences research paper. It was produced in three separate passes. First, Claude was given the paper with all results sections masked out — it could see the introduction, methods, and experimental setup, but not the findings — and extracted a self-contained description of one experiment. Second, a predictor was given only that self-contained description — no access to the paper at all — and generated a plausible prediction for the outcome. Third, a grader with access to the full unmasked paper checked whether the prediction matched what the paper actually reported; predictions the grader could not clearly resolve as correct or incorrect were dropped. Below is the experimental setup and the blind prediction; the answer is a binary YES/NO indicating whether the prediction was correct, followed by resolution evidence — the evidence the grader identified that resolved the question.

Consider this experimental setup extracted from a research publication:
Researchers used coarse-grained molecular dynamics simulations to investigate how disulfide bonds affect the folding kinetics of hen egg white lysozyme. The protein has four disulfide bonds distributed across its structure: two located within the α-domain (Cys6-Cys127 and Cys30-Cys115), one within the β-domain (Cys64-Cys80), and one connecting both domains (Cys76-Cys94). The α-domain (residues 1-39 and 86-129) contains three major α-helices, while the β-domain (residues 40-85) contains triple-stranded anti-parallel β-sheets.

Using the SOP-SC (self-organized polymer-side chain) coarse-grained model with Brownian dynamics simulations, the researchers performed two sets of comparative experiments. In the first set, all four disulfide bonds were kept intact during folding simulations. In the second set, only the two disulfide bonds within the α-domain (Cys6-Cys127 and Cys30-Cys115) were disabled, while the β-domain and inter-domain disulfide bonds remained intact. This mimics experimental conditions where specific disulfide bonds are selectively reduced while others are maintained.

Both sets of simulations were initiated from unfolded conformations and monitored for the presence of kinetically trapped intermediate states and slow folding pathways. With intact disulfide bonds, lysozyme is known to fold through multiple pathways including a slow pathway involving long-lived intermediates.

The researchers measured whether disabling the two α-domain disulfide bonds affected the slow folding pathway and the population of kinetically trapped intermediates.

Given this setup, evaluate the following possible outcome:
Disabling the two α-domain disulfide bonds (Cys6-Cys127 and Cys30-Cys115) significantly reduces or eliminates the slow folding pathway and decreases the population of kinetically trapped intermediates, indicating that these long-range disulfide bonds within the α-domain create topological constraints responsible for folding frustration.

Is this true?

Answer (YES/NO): YES